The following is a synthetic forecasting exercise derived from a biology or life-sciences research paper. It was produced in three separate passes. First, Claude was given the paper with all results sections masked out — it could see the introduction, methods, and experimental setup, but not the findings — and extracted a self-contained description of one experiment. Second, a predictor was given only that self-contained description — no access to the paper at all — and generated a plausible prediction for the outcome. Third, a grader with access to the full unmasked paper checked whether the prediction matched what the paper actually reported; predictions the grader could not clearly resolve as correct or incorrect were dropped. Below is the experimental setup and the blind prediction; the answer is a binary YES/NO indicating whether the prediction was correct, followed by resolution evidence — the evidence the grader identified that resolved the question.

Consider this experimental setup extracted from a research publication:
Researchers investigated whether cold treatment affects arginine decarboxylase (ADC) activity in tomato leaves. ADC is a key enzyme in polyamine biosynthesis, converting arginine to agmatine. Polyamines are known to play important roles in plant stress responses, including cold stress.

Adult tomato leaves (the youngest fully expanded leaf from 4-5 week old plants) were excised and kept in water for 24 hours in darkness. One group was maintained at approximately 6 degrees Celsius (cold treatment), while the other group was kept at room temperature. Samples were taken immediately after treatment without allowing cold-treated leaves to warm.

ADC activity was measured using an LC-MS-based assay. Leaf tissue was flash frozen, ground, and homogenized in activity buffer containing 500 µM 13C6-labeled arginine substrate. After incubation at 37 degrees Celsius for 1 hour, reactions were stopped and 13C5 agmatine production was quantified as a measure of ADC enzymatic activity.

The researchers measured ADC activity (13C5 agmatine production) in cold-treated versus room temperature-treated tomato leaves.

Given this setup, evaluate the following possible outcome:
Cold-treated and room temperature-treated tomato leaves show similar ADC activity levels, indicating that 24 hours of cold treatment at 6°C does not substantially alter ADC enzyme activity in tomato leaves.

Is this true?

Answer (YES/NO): NO